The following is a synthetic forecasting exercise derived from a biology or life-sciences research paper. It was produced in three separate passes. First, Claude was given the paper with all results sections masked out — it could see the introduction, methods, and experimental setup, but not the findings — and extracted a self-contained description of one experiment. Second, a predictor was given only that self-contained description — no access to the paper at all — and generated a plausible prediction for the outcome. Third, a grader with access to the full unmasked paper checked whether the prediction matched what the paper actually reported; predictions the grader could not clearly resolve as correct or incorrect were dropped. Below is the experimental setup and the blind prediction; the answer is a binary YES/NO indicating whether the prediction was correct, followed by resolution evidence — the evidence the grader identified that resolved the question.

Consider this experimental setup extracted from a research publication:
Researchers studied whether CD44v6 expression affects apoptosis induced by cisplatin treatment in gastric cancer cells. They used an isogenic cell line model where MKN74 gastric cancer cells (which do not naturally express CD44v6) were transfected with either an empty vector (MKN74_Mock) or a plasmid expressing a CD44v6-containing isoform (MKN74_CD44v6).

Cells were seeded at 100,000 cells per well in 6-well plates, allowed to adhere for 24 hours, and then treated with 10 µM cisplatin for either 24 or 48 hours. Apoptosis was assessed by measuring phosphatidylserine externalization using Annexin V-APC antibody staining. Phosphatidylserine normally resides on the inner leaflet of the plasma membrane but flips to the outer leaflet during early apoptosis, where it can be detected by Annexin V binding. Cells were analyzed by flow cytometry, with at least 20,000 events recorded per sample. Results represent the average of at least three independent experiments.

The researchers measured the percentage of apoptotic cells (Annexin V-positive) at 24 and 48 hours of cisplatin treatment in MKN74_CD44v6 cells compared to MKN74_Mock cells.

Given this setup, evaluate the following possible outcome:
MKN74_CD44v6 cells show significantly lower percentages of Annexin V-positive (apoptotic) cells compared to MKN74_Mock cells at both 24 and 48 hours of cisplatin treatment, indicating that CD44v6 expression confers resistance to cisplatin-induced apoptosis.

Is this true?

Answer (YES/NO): YES